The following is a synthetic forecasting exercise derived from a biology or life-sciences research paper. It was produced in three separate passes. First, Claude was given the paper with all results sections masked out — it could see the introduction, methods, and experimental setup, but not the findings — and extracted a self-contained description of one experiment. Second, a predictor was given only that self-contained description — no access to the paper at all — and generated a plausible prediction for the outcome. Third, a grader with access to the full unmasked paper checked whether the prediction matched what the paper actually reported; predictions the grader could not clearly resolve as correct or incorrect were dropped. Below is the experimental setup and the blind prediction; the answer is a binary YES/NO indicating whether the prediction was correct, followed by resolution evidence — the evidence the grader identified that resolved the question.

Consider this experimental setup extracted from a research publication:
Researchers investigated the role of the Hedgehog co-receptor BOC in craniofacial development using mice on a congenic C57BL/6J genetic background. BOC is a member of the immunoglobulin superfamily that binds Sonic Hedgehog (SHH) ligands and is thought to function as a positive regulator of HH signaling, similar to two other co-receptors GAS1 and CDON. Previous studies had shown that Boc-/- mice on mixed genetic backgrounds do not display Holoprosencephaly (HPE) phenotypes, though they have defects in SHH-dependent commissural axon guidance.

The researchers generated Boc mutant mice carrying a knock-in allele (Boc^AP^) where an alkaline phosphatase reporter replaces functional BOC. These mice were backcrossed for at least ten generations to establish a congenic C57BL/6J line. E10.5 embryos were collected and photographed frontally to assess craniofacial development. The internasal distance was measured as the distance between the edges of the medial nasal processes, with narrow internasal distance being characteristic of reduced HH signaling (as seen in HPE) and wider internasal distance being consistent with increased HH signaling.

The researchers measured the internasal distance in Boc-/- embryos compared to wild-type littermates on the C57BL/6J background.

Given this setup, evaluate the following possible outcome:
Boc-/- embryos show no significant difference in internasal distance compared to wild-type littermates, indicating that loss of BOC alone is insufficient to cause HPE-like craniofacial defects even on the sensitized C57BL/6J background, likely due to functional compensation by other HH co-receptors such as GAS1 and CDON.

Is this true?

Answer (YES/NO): NO